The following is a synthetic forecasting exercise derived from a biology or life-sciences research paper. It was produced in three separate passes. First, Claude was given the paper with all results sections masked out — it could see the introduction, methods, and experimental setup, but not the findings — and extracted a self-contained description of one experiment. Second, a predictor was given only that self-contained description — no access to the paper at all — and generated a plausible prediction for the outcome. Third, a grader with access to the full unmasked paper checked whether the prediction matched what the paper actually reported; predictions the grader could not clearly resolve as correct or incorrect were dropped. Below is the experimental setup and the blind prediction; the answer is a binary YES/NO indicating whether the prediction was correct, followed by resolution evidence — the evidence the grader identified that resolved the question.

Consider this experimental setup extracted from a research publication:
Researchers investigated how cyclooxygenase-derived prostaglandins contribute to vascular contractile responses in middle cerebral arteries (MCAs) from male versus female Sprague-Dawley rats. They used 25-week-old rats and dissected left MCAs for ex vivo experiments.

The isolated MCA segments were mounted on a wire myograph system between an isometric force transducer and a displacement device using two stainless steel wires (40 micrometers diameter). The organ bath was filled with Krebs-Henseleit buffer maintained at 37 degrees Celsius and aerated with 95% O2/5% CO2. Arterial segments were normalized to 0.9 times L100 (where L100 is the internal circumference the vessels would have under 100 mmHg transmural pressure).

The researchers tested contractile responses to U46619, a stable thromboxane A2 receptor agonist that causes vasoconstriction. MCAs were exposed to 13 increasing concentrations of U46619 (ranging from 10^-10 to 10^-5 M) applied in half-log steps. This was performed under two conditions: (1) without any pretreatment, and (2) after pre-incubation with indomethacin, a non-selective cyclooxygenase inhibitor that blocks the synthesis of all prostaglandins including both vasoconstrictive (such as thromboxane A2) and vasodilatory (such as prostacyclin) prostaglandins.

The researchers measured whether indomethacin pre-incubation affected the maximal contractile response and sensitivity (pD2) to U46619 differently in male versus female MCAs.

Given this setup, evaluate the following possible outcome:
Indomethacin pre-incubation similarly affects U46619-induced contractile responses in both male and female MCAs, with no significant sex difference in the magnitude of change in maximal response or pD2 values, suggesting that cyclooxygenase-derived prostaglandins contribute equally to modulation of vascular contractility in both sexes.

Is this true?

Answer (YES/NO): NO